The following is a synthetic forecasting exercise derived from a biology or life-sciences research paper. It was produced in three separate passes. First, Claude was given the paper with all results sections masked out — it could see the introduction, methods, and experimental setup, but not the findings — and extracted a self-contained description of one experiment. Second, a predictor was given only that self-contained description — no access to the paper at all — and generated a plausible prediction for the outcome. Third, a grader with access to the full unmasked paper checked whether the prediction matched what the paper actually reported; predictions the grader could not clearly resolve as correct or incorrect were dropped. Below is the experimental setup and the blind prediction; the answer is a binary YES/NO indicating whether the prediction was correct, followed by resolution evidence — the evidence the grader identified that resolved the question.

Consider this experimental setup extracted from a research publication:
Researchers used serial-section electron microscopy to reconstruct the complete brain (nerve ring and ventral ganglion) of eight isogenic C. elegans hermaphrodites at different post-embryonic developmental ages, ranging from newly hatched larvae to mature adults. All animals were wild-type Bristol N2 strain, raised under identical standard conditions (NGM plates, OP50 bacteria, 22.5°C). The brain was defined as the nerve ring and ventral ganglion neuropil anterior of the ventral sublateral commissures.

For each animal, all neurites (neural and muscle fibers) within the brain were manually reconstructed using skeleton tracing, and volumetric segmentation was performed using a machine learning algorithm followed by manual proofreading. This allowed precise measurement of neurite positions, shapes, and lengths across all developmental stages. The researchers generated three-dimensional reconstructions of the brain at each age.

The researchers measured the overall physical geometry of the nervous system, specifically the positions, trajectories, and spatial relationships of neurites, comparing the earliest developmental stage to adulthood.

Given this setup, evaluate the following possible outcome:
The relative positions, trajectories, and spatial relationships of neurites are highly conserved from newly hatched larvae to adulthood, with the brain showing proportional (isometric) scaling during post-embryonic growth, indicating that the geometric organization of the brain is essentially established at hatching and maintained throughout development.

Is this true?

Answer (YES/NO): YES